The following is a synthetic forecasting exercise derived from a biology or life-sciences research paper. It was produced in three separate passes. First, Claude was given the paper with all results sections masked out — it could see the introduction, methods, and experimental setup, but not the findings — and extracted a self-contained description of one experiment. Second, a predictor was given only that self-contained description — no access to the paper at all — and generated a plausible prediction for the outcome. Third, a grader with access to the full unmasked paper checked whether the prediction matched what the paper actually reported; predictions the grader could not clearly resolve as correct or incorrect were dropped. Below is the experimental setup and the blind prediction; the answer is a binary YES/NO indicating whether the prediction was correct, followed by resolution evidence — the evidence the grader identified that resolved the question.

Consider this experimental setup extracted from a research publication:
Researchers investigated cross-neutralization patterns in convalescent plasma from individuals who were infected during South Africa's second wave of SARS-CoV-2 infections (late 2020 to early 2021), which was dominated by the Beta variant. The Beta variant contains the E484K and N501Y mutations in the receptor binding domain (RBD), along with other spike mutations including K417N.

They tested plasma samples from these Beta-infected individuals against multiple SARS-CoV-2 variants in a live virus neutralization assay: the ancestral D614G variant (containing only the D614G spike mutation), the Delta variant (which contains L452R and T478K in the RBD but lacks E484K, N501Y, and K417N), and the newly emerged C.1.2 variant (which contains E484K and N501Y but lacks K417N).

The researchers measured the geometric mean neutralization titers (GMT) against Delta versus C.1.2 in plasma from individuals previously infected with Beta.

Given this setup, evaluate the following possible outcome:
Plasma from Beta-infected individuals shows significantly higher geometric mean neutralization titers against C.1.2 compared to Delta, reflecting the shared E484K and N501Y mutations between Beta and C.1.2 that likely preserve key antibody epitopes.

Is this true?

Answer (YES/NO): YES